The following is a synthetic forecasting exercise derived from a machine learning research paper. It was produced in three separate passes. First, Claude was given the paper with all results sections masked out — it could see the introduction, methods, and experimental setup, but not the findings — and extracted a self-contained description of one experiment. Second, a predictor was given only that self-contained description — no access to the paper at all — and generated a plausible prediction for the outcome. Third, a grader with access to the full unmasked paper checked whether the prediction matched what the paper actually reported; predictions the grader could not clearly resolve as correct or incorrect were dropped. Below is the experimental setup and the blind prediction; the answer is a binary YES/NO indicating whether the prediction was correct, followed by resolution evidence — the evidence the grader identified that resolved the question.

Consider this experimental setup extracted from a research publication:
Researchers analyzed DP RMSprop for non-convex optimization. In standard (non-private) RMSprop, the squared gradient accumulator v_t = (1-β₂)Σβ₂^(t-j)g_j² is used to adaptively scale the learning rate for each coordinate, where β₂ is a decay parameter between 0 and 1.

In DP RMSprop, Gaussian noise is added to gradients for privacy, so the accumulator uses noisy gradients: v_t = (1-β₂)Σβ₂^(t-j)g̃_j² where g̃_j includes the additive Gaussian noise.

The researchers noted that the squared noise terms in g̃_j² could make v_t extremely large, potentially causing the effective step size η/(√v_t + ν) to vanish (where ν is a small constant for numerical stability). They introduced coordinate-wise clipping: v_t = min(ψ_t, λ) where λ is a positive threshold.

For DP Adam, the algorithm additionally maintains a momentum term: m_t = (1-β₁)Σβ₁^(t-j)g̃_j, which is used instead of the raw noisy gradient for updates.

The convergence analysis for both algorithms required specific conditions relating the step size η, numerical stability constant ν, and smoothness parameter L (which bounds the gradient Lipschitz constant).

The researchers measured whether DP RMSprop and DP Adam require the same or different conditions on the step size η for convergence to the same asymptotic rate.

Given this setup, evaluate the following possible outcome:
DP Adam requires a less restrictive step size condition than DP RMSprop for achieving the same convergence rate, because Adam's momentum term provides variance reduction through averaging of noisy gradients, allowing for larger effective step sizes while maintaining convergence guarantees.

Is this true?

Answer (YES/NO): NO